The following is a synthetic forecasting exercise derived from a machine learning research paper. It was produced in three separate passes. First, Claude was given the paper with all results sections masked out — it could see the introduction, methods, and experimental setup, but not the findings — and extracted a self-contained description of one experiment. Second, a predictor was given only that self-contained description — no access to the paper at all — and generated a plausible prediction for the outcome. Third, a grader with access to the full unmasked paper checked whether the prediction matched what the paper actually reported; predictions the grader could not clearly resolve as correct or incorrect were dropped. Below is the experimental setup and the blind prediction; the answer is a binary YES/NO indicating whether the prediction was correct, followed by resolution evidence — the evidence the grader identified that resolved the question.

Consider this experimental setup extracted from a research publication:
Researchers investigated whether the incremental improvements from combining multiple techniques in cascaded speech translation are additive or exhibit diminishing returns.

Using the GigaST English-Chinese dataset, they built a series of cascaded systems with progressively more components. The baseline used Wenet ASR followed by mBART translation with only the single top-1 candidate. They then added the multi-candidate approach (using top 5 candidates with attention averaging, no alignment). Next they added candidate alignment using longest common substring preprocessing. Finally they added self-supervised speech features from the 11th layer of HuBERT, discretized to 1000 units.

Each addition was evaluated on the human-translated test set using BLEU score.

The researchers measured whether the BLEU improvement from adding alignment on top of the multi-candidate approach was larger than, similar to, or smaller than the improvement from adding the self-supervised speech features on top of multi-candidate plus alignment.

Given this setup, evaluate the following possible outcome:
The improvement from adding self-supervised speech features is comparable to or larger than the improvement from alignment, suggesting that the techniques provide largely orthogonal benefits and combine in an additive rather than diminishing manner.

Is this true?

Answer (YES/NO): NO